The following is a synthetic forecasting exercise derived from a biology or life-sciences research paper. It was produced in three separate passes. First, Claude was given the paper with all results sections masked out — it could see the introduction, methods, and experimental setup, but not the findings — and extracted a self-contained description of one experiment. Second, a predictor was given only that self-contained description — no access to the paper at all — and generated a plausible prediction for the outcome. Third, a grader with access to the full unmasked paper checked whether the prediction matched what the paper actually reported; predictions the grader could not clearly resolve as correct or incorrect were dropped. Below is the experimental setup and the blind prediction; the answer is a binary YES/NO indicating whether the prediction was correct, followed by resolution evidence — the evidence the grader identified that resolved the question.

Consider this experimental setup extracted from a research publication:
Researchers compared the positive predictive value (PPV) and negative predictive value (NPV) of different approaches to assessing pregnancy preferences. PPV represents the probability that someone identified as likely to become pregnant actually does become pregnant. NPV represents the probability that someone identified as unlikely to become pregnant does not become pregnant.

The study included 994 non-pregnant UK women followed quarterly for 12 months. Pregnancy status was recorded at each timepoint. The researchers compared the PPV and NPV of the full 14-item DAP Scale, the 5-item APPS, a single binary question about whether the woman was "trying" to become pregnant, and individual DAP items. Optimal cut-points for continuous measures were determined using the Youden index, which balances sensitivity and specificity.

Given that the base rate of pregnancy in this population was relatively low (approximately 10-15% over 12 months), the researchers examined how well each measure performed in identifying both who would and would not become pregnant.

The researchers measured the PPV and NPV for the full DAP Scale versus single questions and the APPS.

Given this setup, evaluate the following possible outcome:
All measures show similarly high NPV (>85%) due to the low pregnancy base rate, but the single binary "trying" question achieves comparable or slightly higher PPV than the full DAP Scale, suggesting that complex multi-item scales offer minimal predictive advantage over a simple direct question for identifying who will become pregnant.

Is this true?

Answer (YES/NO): NO